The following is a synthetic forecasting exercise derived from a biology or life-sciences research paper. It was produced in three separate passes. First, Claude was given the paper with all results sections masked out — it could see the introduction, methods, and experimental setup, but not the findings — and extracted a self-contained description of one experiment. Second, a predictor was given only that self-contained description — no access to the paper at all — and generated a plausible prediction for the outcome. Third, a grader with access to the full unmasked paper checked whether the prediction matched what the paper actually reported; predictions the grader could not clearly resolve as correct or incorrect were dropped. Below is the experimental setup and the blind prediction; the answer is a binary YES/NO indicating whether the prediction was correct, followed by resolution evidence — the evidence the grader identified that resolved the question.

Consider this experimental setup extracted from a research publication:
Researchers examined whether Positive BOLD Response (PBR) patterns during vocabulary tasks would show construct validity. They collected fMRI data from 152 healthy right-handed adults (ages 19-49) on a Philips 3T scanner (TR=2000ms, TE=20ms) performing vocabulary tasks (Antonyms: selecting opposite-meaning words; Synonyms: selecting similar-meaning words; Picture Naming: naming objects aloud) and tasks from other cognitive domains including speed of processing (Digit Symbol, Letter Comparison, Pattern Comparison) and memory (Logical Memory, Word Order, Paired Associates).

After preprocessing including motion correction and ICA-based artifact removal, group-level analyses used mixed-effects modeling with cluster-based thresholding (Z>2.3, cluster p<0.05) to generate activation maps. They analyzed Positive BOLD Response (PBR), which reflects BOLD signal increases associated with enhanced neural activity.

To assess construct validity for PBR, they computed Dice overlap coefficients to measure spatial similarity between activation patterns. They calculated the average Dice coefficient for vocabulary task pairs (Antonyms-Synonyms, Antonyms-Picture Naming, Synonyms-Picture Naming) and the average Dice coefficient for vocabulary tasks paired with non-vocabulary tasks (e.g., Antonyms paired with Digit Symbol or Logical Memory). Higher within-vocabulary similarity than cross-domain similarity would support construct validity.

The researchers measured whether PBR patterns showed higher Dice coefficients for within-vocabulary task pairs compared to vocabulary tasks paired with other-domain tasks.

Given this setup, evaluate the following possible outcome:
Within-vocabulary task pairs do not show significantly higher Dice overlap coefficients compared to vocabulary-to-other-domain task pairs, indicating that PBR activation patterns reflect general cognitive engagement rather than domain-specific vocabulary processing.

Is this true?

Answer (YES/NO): NO